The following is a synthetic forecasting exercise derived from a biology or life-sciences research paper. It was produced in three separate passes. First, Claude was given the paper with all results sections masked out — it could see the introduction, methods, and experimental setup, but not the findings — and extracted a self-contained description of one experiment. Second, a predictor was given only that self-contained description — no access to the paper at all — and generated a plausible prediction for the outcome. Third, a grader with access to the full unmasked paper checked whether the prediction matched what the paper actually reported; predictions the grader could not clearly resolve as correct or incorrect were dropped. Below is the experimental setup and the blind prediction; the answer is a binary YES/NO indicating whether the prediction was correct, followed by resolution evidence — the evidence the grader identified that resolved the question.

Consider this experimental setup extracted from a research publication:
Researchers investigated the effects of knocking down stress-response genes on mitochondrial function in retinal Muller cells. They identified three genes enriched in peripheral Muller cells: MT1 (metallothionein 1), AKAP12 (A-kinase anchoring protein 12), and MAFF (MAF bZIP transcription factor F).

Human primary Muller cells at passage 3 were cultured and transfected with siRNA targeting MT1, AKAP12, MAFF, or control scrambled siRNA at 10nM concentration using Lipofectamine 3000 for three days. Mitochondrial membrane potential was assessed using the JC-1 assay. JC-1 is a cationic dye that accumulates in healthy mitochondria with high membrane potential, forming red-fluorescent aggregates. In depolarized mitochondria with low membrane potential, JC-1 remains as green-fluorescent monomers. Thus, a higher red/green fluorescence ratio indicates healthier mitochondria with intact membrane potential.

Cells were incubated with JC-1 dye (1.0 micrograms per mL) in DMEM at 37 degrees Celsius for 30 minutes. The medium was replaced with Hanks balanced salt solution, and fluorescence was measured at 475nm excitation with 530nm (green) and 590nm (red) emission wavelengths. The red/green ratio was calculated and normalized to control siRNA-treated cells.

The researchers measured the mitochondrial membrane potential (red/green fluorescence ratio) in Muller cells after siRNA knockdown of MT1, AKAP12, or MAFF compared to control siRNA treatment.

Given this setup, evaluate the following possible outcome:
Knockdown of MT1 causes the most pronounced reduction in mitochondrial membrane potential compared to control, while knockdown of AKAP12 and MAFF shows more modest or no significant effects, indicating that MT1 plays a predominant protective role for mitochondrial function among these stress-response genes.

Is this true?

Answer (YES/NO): NO